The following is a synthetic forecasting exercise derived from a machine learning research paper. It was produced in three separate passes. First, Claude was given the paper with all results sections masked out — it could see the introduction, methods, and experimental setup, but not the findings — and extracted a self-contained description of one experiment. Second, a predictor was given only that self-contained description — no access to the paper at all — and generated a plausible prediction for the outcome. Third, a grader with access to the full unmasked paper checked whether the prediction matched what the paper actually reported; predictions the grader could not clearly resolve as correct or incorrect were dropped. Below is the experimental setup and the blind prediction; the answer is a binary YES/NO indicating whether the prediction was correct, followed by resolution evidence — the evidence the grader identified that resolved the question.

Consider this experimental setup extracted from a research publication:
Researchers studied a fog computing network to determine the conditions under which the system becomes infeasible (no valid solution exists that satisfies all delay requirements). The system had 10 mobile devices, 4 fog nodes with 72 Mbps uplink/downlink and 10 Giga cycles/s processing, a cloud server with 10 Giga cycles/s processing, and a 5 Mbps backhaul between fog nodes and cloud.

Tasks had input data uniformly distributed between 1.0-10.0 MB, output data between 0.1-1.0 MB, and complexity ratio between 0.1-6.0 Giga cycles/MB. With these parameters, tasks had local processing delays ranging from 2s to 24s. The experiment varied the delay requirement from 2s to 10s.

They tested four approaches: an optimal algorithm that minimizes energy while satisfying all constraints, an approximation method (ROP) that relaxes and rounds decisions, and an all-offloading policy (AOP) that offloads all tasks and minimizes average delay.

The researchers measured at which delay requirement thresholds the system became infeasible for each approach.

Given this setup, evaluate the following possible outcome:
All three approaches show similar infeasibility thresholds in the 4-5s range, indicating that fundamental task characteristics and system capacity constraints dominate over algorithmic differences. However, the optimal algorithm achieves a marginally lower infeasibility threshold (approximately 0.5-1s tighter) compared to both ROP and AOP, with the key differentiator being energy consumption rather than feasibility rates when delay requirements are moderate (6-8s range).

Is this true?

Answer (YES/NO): NO